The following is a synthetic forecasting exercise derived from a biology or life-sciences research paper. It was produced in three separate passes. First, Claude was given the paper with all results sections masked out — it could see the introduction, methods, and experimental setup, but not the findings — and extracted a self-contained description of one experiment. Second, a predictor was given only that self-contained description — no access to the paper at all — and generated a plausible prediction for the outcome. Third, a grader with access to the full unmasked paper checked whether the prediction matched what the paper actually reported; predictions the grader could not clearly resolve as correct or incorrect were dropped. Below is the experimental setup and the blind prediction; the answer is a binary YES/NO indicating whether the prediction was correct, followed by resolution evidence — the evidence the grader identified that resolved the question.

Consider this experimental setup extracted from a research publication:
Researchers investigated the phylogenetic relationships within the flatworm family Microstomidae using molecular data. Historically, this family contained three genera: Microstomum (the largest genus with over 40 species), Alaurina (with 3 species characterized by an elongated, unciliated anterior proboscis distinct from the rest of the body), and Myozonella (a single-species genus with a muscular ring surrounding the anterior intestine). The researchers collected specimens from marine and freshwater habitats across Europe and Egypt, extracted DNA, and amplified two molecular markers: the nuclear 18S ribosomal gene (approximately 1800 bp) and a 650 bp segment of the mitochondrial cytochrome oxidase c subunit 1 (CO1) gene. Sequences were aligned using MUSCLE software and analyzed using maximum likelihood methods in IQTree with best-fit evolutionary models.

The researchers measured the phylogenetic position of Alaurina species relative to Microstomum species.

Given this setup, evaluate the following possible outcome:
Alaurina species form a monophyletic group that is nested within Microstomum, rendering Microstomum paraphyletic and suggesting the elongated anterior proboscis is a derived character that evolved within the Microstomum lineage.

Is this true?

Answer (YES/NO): YES